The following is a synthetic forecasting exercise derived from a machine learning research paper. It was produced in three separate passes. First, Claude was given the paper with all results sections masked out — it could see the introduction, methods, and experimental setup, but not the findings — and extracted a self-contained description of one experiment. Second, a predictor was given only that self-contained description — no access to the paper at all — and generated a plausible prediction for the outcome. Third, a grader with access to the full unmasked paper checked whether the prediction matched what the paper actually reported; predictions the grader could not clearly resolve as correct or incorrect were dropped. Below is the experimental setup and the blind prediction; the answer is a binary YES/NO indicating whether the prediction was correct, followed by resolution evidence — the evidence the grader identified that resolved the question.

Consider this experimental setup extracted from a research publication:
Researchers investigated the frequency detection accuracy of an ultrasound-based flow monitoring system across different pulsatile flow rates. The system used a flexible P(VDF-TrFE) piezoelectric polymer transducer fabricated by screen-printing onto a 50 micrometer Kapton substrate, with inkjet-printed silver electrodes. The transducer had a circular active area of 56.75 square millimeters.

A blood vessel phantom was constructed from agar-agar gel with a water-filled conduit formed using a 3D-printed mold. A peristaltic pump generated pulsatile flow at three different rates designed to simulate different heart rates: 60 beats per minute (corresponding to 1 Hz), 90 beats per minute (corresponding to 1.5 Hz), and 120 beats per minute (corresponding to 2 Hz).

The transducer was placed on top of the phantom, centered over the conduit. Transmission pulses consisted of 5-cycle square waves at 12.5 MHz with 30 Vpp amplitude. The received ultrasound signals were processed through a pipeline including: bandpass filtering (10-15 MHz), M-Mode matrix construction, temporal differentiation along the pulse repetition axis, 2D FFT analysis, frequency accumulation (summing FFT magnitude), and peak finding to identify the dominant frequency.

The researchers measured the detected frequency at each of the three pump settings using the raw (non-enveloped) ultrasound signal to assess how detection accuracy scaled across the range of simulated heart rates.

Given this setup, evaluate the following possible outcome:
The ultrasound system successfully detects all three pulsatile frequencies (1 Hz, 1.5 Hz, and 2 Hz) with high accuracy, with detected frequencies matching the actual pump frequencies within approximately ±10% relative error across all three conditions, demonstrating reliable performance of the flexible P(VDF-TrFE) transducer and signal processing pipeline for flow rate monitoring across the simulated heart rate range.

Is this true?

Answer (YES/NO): YES